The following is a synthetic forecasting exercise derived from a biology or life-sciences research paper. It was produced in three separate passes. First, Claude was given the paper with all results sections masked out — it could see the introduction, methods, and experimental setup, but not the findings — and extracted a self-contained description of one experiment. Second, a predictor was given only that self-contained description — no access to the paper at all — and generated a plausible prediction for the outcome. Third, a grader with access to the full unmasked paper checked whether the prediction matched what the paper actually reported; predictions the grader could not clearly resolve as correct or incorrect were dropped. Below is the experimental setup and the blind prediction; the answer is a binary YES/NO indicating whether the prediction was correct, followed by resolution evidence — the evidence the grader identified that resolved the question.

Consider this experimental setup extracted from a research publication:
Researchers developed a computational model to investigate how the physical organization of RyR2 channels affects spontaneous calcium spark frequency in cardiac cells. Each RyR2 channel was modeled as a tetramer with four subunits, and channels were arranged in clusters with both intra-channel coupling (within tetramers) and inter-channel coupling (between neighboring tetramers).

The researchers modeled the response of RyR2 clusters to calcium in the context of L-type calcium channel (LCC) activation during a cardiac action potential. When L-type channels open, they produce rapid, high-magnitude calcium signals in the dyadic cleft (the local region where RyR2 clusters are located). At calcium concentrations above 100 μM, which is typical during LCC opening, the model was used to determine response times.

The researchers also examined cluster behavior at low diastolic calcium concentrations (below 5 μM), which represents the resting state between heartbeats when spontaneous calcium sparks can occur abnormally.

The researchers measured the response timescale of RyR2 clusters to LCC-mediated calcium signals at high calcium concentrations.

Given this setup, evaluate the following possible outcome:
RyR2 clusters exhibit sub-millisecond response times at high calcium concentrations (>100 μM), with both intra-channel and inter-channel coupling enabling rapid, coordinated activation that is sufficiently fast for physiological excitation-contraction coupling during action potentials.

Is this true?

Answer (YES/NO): NO